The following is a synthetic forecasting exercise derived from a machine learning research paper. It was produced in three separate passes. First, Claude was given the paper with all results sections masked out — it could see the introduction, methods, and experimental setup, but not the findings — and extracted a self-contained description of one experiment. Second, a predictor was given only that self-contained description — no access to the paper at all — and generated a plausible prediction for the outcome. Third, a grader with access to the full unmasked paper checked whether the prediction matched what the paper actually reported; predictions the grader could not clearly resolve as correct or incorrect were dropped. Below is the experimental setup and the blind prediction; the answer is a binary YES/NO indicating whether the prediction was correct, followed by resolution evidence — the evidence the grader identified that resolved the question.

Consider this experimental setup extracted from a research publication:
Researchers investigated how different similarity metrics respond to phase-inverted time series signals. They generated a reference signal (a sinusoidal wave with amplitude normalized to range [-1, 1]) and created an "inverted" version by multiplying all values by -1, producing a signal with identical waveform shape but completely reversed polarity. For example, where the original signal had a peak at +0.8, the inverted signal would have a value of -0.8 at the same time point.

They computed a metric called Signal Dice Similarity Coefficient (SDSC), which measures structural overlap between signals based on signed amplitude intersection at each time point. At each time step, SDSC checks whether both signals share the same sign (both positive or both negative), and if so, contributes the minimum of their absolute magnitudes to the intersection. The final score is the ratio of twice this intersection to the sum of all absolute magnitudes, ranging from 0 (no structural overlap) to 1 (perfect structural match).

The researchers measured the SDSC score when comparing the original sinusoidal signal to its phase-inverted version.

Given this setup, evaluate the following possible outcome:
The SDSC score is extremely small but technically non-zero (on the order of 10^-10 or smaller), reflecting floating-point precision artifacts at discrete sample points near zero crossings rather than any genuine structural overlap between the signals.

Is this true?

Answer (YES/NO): NO